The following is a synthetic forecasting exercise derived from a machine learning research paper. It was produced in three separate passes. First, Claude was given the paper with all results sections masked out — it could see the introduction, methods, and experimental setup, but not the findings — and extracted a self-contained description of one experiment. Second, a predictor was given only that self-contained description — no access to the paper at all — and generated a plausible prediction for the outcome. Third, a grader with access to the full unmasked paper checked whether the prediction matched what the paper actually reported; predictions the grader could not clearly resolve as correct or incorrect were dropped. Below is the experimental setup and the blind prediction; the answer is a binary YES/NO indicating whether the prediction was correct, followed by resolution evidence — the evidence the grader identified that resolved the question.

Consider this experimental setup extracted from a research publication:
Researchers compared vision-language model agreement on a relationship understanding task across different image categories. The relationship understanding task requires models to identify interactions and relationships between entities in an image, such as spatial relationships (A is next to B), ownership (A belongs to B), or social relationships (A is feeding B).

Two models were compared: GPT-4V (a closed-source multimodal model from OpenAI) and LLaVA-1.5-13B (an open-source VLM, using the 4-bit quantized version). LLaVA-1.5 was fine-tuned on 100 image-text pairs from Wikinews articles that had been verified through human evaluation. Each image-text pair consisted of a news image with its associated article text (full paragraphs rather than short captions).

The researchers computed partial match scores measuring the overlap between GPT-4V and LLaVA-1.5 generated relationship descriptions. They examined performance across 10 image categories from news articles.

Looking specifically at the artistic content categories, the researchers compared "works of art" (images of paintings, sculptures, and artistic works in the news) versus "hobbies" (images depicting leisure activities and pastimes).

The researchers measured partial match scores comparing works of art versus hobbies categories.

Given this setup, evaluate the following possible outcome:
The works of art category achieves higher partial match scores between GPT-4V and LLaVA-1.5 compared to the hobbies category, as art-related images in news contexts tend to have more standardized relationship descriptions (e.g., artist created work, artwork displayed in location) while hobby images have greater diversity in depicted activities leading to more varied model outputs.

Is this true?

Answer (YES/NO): YES